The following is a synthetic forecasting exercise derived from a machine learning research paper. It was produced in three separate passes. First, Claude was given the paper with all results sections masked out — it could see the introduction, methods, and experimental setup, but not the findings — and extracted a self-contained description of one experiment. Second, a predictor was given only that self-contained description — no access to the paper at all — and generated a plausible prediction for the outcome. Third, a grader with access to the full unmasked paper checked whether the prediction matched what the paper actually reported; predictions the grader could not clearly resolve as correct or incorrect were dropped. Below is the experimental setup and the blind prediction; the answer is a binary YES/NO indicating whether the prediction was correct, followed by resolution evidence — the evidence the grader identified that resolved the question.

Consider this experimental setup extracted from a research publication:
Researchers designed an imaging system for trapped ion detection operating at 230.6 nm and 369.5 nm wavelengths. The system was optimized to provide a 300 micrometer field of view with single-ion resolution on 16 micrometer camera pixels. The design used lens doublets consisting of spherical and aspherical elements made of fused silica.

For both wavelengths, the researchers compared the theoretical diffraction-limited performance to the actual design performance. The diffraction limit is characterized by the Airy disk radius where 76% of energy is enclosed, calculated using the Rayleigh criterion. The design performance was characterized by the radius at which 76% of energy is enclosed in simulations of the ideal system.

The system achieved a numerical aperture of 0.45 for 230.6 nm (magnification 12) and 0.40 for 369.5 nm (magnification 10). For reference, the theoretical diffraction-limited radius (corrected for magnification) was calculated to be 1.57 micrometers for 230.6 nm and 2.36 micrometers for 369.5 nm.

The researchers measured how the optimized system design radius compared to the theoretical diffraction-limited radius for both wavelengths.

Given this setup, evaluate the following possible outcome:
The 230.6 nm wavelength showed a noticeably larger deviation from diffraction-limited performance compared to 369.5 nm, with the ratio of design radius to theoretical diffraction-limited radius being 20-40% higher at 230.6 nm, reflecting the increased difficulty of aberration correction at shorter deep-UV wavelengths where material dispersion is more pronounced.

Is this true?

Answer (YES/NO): NO